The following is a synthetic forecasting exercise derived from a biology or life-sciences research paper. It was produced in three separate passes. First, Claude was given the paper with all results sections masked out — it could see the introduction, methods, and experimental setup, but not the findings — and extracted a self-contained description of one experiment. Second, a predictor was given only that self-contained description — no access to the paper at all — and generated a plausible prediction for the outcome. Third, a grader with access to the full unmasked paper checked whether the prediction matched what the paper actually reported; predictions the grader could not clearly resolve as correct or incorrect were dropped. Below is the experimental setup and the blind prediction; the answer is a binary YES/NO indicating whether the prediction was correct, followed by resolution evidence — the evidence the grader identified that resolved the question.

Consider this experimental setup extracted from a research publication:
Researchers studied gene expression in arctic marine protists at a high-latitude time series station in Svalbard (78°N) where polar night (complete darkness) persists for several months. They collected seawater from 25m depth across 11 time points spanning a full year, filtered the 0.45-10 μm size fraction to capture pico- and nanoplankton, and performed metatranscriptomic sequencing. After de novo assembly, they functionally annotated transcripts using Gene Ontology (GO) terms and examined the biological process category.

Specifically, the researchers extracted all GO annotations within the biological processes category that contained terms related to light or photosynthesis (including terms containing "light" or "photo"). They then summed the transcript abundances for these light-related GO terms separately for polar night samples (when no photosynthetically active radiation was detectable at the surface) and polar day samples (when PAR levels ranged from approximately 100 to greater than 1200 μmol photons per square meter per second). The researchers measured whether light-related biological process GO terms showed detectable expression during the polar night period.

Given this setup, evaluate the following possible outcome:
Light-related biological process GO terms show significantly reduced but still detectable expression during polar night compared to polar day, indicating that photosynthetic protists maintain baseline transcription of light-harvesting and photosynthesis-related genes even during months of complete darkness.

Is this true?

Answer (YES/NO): YES